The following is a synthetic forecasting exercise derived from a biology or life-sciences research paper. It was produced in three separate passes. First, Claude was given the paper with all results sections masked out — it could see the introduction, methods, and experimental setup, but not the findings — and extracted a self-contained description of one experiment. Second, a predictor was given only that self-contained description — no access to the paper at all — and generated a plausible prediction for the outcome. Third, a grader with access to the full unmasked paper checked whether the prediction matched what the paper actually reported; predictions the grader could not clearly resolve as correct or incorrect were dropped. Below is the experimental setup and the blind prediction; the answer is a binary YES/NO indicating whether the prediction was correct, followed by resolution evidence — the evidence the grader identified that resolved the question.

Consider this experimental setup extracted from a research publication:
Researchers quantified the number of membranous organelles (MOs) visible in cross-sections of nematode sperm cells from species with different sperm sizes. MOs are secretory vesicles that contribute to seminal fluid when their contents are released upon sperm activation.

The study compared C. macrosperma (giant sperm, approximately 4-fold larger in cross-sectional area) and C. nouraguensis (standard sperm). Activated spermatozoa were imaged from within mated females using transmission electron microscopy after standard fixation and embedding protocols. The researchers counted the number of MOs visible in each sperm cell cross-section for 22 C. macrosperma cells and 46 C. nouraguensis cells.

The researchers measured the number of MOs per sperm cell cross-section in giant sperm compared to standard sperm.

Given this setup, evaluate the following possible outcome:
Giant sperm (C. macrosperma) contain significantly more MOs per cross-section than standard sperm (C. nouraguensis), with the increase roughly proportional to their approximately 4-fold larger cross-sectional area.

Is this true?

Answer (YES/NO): NO